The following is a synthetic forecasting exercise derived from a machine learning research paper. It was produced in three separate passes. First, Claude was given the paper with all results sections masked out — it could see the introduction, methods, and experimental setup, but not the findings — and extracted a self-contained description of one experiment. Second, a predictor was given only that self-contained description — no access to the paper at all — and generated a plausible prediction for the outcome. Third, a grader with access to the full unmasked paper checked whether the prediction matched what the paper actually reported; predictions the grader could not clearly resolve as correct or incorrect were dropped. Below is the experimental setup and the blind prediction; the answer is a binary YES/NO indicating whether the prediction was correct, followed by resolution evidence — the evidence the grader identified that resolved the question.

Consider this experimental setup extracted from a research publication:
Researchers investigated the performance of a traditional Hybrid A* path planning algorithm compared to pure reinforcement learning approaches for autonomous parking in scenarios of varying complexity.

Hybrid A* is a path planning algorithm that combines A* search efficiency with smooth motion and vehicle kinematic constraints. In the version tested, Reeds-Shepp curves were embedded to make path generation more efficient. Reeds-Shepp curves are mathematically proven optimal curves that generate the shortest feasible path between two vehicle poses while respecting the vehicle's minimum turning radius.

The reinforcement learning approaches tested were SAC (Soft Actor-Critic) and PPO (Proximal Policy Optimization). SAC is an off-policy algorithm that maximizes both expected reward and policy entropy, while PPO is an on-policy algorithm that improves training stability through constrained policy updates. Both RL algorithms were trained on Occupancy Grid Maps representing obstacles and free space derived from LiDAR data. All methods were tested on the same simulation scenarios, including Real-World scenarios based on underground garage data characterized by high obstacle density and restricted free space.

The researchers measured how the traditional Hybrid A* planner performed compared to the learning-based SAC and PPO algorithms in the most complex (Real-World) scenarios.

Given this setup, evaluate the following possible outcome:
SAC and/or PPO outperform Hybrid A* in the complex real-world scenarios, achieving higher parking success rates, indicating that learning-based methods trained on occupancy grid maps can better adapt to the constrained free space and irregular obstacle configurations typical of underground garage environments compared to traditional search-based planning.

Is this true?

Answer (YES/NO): NO